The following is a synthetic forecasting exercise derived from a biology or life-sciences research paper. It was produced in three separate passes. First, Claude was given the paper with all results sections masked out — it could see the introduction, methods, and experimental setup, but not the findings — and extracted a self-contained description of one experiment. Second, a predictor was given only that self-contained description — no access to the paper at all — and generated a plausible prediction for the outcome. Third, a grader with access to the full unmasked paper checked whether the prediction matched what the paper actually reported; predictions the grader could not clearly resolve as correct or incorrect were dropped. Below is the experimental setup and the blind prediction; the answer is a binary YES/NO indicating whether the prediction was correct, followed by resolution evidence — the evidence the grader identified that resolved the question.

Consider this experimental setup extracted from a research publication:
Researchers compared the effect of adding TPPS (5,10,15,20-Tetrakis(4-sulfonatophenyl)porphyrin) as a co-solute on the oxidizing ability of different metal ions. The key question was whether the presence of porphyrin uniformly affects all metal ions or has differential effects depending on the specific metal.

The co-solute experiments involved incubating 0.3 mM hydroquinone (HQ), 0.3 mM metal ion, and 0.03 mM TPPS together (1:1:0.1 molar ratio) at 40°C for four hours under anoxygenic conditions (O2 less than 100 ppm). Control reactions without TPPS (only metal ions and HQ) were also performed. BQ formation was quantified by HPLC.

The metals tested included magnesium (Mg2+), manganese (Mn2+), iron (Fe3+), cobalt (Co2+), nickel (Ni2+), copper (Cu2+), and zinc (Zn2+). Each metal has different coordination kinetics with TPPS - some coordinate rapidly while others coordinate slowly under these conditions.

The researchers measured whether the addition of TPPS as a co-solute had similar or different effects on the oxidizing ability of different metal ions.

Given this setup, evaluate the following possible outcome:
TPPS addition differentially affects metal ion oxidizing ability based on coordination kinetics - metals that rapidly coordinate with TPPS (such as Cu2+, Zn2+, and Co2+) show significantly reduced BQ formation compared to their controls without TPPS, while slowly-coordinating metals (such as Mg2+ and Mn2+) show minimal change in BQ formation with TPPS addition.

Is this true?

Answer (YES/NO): NO